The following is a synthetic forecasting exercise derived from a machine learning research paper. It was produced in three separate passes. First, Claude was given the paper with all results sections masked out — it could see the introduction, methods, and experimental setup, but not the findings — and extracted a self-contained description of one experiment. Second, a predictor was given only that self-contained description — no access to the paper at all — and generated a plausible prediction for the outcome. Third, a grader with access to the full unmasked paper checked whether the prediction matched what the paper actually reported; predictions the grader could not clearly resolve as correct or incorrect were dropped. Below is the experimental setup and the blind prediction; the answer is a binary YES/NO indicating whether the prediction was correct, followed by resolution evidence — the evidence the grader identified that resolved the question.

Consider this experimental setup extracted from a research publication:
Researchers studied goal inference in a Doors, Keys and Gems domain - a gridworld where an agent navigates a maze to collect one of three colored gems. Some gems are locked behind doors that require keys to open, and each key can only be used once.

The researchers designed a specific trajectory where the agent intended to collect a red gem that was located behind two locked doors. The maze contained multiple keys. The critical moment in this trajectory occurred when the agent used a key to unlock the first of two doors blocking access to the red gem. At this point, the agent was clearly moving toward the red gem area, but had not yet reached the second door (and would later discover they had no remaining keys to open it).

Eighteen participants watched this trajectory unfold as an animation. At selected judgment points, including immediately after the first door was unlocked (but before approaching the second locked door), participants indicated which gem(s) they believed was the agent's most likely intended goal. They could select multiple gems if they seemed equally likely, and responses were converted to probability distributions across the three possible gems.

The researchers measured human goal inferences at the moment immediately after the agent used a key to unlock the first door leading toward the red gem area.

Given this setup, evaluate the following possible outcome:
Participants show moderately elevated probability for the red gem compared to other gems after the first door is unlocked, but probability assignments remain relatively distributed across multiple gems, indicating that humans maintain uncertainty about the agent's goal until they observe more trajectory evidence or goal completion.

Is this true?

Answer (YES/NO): NO